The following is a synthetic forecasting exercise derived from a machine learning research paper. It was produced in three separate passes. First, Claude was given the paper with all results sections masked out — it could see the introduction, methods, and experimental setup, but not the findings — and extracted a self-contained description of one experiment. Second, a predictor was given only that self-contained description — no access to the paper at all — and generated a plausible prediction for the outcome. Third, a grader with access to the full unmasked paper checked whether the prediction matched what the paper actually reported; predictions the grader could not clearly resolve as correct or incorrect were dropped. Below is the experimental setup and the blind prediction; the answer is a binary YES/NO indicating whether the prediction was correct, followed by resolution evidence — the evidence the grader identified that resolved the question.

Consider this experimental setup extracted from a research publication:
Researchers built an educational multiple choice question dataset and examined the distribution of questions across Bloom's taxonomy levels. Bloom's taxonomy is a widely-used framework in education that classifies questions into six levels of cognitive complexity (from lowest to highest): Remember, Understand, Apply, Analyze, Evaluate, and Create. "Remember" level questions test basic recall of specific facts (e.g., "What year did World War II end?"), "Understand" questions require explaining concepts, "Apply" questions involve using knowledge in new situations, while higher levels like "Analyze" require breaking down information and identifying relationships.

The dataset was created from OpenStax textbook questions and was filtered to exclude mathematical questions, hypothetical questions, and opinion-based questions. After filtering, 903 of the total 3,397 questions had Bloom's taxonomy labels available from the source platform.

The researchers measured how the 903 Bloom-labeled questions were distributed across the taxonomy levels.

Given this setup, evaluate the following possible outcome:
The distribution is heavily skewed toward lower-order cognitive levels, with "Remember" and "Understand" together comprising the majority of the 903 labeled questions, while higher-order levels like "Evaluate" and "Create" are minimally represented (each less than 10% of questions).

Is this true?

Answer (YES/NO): YES